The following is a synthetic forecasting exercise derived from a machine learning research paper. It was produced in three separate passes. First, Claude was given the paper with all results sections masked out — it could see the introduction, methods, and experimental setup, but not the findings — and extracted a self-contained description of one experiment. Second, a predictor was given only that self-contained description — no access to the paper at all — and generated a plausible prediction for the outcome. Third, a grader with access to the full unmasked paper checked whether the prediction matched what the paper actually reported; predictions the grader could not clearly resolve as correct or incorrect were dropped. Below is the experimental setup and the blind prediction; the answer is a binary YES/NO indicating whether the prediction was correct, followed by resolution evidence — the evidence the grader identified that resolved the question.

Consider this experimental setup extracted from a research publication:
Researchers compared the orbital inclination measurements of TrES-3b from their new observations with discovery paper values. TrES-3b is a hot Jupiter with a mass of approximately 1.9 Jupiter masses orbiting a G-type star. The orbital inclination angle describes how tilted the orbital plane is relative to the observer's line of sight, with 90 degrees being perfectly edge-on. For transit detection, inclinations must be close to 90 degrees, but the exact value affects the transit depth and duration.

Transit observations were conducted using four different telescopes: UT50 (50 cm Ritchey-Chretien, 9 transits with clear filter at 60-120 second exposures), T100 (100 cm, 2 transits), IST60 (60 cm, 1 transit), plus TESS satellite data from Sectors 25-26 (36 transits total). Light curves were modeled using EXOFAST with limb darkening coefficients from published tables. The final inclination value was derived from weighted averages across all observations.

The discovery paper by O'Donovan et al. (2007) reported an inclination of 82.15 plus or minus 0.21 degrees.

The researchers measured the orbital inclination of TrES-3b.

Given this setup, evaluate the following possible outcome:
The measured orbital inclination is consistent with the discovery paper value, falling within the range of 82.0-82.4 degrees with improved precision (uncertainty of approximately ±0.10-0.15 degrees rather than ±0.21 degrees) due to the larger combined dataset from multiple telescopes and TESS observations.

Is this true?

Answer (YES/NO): NO